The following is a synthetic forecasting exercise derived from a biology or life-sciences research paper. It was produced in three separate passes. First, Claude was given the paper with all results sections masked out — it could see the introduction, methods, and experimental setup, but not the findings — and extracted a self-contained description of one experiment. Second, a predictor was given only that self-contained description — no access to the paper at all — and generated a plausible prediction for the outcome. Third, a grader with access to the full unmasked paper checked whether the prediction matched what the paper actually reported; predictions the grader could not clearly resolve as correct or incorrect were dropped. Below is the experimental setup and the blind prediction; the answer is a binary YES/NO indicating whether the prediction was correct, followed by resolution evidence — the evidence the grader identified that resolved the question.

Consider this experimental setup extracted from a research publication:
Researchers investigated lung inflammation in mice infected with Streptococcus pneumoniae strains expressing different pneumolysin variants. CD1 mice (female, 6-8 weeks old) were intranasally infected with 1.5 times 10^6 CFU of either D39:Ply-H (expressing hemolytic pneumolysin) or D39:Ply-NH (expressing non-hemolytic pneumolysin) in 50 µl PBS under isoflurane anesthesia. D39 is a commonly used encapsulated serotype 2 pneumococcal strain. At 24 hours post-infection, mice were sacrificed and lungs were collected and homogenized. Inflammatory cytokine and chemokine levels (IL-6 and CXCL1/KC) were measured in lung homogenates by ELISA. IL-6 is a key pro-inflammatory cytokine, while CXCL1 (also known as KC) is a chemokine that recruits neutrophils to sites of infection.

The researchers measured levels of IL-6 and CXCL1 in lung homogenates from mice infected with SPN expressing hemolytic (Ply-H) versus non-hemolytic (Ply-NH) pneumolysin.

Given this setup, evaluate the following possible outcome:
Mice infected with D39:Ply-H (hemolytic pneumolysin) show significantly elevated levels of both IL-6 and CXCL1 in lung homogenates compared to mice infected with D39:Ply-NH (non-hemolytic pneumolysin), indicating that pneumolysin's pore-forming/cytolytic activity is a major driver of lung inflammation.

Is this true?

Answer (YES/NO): YES